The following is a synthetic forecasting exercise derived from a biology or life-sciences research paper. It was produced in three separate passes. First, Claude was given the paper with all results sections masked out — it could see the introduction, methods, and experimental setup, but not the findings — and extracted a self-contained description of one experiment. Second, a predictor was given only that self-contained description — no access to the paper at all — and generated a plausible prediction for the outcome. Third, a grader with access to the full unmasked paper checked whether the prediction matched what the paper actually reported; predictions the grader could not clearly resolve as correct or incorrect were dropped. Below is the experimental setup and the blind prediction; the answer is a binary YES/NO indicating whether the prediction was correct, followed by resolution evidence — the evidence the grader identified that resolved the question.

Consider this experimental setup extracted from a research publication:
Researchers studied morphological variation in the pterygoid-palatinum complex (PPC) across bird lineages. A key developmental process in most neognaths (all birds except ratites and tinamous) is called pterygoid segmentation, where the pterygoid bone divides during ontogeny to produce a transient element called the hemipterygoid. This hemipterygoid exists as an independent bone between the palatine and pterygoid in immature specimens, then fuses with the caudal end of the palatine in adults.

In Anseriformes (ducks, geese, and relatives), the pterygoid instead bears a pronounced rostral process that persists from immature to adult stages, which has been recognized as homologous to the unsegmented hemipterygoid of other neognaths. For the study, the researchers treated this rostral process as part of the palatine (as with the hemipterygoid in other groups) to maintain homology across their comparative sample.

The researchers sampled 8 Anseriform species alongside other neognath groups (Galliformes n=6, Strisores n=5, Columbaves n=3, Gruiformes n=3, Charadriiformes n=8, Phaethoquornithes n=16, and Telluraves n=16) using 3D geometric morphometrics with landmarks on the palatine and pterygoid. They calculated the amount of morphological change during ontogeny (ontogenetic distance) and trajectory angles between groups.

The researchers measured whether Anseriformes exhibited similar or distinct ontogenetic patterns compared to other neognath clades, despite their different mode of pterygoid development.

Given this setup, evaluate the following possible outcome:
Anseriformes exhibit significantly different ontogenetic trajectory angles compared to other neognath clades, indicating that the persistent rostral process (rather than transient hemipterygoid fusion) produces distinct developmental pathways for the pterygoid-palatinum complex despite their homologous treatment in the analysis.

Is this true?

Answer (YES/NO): NO